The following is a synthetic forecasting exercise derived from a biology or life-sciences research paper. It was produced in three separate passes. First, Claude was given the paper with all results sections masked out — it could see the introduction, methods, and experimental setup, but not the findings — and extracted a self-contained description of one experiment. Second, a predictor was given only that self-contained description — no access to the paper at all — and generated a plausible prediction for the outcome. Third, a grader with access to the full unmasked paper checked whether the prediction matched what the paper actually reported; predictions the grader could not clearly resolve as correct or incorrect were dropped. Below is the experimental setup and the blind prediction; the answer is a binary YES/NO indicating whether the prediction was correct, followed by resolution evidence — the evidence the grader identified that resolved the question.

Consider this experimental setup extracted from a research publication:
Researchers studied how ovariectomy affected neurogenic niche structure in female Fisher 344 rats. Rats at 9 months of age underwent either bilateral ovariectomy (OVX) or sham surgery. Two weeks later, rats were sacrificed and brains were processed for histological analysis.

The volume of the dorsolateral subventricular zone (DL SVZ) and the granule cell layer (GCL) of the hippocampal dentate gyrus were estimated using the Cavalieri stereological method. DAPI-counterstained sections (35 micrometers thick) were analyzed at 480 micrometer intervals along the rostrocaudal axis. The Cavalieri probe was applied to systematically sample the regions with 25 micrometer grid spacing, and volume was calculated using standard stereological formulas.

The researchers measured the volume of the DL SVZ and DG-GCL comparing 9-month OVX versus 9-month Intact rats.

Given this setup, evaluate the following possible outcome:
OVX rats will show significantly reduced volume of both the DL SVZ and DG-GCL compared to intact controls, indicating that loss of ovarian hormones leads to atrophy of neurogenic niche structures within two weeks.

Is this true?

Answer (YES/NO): NO